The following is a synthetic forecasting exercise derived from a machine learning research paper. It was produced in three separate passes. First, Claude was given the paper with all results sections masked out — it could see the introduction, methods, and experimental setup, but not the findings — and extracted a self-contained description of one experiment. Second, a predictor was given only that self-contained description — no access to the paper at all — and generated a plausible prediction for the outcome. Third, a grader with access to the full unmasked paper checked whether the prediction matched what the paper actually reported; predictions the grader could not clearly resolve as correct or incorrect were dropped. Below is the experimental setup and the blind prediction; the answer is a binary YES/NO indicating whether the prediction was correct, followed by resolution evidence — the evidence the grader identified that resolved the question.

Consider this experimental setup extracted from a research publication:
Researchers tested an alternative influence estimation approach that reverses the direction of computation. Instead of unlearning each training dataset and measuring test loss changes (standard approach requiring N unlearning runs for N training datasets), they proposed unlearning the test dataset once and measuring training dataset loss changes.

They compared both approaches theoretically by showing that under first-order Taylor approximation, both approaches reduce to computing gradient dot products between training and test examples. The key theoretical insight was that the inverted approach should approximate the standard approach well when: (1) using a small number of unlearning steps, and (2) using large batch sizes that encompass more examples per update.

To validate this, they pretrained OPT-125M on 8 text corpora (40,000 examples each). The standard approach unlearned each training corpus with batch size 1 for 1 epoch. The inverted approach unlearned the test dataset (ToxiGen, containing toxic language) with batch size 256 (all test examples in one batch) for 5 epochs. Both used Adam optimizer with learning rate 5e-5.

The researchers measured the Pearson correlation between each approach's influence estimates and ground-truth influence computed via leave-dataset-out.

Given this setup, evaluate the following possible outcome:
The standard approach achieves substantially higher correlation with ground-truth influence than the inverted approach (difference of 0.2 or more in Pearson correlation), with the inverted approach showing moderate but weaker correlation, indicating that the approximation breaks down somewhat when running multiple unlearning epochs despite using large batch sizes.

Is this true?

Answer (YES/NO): NO